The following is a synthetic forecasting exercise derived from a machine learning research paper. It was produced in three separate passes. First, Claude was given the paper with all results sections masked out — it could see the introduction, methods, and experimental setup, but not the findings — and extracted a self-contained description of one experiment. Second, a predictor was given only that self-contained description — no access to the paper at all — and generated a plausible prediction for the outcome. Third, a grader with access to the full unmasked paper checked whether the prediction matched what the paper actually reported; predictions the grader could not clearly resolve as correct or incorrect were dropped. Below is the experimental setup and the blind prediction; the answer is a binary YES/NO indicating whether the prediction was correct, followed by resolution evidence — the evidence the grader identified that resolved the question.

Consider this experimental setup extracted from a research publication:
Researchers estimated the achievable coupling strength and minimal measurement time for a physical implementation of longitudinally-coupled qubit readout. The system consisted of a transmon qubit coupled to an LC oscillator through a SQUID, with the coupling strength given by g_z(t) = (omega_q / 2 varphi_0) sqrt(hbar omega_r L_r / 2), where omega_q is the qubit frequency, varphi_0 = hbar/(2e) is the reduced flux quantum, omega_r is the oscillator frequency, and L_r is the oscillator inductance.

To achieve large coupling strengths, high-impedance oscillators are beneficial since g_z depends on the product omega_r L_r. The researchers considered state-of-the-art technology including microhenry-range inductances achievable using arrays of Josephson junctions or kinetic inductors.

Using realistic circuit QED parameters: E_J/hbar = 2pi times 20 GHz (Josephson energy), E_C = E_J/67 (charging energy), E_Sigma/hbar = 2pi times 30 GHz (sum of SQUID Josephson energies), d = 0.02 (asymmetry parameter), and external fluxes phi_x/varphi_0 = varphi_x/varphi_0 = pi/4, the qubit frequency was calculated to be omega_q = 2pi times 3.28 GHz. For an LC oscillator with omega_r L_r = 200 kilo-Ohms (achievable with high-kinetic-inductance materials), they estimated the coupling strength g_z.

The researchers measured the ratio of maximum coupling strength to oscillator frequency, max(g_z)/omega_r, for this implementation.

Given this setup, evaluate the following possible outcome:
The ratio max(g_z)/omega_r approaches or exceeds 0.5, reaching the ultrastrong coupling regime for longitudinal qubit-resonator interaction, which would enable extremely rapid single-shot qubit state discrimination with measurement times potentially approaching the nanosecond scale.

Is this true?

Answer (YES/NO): YES